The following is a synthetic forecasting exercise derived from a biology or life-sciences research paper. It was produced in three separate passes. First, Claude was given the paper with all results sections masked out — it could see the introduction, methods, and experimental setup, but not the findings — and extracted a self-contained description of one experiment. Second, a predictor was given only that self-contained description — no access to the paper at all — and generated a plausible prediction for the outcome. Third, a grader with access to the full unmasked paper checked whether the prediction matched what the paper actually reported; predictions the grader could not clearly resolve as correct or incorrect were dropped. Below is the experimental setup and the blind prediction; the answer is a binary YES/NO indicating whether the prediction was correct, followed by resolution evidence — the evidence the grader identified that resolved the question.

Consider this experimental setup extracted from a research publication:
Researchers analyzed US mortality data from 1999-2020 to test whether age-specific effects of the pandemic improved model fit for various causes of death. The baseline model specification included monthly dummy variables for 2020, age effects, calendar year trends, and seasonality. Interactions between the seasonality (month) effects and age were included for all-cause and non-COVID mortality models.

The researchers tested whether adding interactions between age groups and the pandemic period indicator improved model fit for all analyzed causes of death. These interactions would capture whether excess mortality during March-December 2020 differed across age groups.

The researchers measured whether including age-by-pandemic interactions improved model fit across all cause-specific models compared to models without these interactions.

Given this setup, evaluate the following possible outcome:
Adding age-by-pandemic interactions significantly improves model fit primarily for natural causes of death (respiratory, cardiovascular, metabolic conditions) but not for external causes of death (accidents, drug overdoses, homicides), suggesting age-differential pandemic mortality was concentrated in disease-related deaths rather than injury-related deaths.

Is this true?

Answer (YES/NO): NO